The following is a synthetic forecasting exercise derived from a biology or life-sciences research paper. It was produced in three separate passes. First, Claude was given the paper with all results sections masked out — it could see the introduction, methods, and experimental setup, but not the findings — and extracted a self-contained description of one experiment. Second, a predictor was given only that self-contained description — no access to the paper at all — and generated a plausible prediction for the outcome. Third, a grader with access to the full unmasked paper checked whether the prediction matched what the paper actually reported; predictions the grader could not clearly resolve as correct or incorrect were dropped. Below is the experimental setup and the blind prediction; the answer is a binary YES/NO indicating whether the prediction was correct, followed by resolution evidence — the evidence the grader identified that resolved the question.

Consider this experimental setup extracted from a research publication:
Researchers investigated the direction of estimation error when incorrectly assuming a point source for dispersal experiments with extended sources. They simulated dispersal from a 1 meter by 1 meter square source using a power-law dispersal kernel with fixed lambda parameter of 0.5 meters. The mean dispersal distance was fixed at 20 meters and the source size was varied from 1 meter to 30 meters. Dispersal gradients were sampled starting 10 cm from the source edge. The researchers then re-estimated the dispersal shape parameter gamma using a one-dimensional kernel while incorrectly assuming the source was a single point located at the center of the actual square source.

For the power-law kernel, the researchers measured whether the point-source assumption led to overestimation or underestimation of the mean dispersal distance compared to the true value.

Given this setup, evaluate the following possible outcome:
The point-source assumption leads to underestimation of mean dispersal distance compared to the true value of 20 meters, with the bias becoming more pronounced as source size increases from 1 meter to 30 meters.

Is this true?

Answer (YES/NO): YES